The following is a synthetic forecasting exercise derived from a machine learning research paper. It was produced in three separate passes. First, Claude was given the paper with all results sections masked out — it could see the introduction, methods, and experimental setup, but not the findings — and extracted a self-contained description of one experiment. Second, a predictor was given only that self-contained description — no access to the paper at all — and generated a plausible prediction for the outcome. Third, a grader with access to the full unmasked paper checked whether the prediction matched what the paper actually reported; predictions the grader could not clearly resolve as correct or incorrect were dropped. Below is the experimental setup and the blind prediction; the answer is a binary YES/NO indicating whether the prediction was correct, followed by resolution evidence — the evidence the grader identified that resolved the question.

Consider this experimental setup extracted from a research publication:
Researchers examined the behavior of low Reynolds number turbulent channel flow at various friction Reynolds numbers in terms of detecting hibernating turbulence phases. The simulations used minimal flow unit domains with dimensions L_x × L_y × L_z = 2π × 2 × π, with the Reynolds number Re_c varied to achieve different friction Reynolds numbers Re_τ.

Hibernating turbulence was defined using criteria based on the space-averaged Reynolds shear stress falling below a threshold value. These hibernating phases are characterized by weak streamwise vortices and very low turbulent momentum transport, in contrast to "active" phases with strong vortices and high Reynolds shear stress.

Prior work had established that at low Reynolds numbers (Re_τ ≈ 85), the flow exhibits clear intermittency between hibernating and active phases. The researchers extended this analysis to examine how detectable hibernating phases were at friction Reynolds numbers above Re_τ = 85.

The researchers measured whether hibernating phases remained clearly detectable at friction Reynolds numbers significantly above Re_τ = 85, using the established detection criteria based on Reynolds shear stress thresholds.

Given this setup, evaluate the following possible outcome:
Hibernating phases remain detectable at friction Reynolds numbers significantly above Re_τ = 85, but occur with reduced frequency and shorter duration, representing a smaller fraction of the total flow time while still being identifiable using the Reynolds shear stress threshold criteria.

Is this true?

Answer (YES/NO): NO